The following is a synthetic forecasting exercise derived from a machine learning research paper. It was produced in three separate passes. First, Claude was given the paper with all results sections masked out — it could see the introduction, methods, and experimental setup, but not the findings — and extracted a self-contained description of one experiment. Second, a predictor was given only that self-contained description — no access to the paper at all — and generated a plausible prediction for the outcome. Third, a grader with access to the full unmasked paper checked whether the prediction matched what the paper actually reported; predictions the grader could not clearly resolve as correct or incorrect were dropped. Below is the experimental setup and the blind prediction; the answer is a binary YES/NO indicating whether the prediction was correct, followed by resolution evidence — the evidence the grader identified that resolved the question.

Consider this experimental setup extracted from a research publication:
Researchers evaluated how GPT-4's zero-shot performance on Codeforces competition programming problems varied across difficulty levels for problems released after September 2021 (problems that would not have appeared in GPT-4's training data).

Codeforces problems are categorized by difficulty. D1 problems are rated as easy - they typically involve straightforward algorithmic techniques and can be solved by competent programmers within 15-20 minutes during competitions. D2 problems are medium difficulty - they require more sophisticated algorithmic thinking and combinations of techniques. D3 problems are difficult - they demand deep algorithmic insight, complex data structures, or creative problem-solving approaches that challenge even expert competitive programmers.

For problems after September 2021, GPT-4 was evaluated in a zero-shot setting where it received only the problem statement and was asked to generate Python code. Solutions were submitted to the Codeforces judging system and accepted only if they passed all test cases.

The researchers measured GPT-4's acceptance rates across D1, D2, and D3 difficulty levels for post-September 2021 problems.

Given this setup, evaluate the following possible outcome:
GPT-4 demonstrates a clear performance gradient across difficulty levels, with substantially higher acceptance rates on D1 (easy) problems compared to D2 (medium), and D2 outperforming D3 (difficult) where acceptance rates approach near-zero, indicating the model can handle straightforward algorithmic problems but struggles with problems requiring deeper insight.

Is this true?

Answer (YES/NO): NO